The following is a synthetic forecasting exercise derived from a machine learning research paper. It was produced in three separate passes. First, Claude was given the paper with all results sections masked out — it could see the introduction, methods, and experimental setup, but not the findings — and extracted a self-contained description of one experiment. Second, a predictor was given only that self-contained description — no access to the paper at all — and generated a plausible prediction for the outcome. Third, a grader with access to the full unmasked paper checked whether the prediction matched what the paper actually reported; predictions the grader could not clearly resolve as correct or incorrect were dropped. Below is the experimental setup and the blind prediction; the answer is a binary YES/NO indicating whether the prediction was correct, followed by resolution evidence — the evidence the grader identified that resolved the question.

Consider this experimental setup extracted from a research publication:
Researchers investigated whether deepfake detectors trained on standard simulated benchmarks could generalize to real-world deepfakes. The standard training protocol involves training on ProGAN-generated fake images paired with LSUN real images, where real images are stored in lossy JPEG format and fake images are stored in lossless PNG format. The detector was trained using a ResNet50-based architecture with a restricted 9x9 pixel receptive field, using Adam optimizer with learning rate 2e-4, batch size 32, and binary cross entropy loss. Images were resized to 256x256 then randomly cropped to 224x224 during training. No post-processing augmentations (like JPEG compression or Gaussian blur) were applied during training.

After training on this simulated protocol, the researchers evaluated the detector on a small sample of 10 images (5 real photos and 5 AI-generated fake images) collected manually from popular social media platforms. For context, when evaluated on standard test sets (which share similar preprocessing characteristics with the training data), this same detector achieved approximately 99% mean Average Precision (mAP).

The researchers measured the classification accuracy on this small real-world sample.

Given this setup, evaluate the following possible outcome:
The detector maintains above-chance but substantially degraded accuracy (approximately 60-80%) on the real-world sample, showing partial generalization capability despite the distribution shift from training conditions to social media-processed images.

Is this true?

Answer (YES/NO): NO